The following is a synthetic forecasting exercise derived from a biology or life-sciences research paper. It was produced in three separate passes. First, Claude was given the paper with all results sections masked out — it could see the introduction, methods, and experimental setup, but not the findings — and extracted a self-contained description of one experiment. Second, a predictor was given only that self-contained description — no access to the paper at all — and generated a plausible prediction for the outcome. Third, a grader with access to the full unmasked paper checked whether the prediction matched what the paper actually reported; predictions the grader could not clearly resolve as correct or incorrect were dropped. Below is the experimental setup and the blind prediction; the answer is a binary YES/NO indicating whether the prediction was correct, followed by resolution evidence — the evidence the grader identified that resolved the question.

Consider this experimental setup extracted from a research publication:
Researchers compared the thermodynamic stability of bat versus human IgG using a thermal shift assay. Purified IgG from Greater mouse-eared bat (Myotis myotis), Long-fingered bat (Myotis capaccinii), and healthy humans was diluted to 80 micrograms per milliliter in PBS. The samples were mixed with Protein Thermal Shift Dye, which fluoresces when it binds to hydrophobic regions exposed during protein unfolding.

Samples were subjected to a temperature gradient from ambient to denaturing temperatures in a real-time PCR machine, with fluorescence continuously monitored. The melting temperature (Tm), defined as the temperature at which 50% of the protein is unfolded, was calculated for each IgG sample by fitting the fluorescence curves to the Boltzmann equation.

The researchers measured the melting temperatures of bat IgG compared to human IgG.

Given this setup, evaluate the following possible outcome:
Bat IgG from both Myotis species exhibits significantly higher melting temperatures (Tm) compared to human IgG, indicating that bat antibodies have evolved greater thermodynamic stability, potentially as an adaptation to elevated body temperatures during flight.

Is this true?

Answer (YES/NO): NO